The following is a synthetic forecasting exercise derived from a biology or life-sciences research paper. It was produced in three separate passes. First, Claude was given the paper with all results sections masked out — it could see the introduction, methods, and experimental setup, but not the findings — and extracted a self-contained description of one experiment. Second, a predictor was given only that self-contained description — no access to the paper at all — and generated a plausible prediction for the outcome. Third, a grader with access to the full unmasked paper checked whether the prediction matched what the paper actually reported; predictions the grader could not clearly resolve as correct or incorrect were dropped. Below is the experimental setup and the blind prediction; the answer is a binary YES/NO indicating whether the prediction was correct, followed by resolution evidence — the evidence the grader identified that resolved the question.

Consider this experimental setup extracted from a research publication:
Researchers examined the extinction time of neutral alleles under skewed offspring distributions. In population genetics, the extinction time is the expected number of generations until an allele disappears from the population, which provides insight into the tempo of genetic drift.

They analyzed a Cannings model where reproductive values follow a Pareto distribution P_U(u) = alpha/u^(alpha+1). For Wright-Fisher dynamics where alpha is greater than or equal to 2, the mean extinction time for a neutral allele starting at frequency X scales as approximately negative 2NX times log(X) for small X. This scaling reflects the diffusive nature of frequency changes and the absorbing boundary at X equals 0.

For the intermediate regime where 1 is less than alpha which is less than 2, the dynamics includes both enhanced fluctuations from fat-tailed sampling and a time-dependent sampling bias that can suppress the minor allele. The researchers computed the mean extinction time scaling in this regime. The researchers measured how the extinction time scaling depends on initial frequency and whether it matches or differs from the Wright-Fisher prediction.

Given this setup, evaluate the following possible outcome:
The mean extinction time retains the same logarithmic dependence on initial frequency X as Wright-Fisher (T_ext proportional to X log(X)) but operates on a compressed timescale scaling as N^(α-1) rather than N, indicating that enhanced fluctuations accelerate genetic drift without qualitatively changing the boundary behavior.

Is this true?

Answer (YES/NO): NO